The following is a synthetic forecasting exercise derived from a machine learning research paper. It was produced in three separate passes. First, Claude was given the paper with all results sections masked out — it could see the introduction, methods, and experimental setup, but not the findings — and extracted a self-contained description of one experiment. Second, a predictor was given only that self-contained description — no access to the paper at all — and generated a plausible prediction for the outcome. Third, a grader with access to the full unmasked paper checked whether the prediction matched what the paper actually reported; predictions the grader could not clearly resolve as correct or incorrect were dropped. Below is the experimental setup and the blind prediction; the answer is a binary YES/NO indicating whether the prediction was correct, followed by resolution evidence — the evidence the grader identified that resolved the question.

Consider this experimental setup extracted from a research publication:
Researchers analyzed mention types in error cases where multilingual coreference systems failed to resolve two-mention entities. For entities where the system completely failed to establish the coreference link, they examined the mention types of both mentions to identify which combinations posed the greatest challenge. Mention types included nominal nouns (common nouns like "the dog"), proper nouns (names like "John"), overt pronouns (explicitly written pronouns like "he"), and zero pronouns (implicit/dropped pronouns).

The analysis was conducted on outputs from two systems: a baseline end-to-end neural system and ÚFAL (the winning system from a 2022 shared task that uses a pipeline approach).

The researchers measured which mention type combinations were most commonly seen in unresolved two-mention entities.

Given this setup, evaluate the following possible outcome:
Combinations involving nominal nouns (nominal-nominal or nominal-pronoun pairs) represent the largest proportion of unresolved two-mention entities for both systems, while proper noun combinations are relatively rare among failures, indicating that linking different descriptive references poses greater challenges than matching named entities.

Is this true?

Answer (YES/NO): NO